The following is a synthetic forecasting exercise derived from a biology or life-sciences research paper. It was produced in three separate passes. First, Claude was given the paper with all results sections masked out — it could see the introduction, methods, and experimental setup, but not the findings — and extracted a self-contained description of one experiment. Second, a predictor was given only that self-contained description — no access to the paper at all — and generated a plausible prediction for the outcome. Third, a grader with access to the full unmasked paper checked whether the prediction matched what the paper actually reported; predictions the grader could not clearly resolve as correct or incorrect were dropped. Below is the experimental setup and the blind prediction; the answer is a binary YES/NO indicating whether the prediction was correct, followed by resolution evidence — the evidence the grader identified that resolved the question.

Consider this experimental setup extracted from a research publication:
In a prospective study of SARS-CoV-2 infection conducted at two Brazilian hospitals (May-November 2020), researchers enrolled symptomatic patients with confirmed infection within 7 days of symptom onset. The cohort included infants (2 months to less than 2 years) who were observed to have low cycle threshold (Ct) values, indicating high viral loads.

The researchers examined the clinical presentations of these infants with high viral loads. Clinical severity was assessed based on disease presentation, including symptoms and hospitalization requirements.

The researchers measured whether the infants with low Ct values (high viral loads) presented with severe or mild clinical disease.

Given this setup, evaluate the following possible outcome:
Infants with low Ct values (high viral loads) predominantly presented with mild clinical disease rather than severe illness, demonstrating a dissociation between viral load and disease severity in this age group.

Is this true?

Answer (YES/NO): YES